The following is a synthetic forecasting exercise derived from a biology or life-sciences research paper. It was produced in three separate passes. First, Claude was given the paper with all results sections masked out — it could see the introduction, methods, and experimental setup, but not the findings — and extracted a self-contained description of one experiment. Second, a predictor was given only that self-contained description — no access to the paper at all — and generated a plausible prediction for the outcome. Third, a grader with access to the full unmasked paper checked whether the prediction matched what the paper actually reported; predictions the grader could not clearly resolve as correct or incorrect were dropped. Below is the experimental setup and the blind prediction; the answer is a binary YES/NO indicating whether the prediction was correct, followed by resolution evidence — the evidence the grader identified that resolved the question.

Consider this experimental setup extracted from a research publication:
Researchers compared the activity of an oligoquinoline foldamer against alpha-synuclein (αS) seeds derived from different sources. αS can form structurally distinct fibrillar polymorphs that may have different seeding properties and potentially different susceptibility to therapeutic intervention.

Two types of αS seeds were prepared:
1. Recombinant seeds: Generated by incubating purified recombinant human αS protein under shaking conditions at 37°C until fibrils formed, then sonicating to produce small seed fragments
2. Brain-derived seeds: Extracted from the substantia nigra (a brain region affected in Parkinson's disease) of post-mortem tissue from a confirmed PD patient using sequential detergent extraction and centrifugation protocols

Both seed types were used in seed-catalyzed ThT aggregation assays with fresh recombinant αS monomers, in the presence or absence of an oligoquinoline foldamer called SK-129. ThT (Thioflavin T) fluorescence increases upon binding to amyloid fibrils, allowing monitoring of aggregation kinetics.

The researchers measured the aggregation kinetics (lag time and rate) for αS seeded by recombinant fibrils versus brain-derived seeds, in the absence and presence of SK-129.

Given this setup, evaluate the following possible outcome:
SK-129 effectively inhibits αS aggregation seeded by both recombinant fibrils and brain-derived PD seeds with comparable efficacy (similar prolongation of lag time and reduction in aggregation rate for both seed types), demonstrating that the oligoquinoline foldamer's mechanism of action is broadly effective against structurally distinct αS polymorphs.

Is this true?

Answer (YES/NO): YES